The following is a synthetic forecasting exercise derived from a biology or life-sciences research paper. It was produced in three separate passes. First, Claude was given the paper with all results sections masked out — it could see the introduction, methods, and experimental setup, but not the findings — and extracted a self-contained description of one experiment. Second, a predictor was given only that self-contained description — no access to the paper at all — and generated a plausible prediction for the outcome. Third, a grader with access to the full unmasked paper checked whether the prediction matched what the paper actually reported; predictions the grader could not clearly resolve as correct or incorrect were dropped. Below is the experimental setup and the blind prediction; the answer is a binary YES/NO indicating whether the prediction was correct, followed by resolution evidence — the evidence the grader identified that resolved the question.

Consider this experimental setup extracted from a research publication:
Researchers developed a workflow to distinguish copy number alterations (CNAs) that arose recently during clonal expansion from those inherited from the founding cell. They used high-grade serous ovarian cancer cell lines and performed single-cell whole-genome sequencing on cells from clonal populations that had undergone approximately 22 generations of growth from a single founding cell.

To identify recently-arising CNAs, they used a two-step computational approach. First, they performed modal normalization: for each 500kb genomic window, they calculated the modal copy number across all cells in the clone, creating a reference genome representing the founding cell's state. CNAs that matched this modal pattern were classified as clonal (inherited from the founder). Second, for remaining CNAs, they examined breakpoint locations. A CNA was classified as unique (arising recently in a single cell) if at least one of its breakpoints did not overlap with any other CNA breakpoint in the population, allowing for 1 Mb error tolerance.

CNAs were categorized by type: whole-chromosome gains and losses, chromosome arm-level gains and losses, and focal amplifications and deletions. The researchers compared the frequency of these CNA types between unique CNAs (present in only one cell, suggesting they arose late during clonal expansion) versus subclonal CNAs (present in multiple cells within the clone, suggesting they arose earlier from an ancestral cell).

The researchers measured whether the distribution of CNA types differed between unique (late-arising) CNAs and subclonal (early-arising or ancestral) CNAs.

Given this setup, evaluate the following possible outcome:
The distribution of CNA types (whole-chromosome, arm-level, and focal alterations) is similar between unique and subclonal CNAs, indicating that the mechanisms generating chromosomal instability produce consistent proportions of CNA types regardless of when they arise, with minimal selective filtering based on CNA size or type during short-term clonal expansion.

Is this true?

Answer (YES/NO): NO